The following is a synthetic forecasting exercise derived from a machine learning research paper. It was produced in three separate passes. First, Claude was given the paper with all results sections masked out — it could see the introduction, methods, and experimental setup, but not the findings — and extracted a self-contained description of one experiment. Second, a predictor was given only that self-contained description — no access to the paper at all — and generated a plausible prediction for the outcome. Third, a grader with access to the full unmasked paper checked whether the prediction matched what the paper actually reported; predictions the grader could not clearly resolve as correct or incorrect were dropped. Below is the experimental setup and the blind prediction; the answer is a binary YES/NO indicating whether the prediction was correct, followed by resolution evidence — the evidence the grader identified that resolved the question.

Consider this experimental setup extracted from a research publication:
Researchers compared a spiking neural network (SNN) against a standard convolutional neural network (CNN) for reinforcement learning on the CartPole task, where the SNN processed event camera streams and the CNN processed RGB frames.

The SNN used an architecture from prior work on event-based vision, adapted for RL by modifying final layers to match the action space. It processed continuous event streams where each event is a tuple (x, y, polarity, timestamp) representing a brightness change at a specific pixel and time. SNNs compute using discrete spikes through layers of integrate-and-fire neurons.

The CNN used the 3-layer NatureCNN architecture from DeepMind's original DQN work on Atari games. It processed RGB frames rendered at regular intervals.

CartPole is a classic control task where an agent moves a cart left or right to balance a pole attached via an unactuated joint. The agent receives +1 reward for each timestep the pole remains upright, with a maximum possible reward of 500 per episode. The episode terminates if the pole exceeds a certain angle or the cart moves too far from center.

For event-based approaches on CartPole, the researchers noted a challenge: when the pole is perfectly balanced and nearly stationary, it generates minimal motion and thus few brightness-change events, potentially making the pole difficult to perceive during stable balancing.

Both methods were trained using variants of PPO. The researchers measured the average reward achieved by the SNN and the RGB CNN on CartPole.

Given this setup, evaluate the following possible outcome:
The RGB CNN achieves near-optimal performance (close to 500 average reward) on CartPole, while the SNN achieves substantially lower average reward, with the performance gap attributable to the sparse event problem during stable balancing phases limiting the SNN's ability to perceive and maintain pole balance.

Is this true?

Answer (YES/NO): NO